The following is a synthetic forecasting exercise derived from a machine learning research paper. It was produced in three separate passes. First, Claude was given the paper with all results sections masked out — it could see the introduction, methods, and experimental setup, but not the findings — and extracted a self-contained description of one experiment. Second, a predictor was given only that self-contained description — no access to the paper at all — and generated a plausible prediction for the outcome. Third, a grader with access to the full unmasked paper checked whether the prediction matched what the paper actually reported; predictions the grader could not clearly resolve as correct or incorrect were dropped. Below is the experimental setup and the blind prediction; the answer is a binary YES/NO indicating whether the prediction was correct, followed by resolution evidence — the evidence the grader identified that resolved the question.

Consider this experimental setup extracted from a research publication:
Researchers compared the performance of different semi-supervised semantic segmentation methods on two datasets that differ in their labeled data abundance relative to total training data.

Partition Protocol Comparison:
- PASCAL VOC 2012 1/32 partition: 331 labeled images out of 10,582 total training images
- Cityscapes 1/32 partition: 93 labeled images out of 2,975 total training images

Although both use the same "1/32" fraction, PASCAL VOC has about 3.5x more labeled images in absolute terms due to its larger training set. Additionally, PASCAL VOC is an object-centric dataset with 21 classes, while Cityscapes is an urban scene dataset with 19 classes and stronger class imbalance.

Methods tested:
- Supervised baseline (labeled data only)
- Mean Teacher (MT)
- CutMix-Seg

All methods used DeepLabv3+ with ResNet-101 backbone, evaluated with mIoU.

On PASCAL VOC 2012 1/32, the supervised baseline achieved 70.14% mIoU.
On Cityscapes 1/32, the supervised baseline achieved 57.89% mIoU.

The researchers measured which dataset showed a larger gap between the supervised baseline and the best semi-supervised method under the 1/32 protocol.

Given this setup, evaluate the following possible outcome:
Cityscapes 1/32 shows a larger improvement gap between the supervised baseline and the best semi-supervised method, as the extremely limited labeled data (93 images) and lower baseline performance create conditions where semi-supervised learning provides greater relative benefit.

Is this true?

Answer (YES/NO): YES